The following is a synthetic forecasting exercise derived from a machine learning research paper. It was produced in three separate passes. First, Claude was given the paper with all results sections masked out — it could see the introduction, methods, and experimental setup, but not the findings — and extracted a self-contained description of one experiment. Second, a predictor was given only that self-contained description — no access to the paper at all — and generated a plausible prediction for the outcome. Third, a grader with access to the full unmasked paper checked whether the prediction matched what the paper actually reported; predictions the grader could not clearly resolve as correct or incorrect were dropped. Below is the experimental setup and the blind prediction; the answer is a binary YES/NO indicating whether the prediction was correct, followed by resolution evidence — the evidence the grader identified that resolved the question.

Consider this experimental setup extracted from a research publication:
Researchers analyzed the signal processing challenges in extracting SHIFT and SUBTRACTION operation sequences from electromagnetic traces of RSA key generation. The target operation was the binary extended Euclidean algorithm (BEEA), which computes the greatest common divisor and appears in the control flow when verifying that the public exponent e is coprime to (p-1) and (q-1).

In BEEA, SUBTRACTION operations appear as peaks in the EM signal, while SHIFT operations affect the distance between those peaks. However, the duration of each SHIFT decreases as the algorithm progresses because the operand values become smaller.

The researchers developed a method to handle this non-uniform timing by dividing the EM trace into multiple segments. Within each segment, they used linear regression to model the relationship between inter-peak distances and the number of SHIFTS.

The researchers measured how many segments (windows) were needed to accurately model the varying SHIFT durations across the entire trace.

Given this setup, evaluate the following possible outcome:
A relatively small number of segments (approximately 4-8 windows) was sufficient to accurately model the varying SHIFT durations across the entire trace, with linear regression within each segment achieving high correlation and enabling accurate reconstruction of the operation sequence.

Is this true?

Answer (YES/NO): NO